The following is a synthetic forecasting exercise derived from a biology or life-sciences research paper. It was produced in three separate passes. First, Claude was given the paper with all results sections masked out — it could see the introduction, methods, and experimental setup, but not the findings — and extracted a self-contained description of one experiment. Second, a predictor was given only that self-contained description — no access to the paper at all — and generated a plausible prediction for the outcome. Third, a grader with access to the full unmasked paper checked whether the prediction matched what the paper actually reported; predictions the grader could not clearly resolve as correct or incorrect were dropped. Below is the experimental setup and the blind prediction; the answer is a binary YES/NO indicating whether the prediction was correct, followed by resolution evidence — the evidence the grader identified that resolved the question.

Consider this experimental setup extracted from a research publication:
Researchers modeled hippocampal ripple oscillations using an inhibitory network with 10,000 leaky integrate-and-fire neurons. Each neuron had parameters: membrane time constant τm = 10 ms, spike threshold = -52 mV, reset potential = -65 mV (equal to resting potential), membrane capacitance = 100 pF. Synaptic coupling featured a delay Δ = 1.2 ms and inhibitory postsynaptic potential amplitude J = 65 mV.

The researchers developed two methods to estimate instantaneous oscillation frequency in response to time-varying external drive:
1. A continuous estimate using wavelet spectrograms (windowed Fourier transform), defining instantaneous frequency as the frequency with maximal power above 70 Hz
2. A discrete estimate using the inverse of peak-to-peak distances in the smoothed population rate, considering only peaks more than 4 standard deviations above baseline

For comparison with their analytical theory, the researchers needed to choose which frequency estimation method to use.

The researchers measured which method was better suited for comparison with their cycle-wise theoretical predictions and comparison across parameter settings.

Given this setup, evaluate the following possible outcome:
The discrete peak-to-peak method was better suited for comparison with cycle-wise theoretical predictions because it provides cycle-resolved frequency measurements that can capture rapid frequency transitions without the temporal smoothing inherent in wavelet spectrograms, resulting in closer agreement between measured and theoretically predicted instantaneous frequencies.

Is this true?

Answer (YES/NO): YES